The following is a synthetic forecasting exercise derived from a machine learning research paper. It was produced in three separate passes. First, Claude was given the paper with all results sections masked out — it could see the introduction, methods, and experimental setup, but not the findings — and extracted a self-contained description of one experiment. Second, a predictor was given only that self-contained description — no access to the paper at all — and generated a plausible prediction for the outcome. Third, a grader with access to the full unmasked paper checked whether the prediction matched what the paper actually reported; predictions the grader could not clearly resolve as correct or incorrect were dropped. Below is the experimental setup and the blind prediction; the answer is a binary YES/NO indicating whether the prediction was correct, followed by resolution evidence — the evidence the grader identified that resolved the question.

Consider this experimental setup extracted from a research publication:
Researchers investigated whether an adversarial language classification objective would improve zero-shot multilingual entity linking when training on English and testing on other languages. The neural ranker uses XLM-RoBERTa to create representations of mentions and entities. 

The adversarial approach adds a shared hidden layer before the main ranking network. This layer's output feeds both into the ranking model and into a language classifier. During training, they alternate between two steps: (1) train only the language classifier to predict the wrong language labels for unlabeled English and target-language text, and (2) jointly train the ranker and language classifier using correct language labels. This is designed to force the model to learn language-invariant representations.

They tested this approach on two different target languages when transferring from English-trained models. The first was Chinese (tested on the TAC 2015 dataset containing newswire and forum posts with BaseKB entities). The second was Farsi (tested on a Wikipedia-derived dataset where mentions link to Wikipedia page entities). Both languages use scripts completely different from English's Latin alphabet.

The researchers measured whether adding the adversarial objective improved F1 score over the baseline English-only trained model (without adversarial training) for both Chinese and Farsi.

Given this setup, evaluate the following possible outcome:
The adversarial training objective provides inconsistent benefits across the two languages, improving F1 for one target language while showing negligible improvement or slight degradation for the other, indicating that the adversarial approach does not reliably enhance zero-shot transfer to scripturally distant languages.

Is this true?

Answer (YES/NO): YES